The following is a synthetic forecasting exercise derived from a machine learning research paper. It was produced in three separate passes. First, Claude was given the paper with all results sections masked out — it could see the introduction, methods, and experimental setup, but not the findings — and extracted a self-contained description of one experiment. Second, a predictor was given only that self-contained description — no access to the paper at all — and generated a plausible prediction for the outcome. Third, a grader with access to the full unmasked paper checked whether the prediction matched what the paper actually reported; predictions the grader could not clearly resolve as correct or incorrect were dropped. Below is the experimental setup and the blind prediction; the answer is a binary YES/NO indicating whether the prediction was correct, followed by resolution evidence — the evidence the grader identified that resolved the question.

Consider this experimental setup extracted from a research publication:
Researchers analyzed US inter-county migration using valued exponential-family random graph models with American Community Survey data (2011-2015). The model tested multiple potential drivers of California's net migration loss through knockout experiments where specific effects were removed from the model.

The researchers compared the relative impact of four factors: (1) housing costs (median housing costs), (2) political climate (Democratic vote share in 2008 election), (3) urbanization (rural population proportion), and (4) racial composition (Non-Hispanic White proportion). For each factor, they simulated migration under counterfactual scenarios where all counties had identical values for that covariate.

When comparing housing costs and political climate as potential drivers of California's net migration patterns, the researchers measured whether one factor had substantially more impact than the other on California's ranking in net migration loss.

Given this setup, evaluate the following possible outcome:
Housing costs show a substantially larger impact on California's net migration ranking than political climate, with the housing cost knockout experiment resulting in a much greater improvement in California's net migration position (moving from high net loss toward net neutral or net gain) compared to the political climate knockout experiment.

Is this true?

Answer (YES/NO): NO